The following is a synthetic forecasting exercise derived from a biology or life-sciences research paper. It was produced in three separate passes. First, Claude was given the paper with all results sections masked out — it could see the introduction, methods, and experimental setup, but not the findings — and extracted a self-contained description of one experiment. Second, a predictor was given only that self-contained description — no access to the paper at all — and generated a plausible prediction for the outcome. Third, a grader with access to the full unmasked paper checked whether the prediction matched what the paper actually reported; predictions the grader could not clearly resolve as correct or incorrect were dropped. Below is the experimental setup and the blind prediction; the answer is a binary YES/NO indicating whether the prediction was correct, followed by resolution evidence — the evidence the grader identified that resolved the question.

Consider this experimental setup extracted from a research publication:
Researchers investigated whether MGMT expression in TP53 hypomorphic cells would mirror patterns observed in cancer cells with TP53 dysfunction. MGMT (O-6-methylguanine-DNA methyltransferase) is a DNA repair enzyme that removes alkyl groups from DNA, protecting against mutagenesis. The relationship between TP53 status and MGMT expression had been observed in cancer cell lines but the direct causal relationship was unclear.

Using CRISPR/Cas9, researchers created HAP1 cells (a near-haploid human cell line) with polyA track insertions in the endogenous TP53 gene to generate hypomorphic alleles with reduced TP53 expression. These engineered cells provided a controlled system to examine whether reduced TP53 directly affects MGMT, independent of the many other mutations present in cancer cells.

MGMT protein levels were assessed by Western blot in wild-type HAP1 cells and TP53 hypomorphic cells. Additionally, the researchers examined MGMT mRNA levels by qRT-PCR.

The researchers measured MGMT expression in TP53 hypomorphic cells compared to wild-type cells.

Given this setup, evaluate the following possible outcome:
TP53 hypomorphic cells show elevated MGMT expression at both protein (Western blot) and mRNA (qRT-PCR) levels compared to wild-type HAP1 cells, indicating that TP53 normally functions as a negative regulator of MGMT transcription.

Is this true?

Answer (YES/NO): NO